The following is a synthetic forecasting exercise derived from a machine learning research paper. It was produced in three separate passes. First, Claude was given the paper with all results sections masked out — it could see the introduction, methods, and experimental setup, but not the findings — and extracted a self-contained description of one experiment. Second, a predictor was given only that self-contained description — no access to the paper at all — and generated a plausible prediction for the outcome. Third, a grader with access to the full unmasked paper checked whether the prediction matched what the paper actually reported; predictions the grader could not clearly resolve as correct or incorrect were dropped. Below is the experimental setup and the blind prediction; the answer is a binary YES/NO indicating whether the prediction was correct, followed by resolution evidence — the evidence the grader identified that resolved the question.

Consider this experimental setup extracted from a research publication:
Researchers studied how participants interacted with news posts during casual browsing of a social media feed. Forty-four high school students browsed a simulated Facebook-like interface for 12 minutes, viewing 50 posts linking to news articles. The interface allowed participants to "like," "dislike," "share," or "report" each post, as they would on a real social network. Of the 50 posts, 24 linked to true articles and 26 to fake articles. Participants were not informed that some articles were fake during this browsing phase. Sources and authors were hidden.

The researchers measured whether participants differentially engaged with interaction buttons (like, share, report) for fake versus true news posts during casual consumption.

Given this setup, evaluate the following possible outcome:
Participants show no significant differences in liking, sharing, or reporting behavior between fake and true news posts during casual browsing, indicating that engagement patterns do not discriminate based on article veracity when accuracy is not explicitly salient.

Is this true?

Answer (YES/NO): NO